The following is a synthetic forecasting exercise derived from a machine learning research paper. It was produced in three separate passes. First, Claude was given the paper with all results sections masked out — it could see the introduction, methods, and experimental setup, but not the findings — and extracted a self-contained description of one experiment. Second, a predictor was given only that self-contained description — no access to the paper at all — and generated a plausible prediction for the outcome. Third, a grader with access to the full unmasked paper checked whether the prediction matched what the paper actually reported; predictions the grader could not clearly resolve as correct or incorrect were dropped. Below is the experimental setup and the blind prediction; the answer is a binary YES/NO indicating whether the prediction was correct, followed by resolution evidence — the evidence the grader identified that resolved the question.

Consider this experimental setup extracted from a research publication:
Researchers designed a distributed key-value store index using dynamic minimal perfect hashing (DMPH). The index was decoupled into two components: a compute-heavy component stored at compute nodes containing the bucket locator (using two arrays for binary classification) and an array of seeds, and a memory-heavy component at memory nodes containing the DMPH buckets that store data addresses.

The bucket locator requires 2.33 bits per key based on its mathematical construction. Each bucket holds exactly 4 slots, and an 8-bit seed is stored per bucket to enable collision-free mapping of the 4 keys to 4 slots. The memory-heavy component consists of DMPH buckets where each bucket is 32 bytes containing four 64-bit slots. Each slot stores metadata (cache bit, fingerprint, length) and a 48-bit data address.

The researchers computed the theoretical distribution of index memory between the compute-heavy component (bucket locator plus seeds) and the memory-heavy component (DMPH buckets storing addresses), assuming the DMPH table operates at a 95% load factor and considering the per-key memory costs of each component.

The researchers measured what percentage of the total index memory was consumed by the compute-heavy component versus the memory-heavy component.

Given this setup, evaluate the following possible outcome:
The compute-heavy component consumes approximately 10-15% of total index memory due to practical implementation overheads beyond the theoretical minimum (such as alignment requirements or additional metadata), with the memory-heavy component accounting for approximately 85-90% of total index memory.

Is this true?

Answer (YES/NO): NO